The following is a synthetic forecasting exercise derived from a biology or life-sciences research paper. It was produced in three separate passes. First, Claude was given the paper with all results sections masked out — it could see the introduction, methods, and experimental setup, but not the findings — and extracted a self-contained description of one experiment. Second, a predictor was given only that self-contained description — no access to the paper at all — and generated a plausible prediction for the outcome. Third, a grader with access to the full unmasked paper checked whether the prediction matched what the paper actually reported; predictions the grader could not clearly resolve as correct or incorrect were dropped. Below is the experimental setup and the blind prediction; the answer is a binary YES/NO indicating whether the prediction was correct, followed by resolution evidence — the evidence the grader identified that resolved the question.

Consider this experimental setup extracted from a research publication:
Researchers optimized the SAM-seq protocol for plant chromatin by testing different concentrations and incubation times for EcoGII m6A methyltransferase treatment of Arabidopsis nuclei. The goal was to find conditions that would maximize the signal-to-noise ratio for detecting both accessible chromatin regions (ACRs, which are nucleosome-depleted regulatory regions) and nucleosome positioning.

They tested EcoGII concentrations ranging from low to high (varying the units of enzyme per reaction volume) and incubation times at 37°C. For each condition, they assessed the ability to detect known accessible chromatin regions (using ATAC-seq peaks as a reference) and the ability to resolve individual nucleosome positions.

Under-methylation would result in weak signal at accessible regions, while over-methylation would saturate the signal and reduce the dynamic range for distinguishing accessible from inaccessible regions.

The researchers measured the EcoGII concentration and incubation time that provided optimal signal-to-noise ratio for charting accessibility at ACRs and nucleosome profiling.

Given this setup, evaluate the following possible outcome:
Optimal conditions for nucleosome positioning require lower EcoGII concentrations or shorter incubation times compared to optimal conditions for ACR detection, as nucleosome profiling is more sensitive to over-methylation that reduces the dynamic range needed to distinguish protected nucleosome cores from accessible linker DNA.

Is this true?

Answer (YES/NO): NO